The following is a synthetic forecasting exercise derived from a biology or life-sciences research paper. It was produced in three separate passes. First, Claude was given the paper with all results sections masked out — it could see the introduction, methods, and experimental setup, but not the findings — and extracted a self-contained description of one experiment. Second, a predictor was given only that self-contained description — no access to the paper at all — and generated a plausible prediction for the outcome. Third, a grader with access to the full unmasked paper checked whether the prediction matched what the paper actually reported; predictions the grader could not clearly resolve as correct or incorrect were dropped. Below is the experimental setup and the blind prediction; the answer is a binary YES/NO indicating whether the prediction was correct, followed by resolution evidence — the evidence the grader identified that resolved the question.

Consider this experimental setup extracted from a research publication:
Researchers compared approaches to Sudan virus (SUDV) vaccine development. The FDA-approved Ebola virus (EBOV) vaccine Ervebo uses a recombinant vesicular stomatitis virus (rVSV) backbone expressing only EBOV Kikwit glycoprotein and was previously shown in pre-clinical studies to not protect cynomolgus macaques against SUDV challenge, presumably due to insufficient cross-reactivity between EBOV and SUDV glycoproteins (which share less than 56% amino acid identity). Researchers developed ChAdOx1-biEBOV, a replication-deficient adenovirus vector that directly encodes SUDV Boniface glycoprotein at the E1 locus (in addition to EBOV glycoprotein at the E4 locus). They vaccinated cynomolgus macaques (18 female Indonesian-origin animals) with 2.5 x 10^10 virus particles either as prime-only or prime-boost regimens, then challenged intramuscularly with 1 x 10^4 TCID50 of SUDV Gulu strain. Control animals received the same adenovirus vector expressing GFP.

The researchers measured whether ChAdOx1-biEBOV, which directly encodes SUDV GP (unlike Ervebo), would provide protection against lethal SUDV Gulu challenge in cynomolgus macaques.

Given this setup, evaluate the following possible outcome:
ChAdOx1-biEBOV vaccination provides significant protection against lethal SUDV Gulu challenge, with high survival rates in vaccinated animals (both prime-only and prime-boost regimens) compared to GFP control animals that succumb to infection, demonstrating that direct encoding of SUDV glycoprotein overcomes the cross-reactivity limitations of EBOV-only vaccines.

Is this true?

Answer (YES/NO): NO